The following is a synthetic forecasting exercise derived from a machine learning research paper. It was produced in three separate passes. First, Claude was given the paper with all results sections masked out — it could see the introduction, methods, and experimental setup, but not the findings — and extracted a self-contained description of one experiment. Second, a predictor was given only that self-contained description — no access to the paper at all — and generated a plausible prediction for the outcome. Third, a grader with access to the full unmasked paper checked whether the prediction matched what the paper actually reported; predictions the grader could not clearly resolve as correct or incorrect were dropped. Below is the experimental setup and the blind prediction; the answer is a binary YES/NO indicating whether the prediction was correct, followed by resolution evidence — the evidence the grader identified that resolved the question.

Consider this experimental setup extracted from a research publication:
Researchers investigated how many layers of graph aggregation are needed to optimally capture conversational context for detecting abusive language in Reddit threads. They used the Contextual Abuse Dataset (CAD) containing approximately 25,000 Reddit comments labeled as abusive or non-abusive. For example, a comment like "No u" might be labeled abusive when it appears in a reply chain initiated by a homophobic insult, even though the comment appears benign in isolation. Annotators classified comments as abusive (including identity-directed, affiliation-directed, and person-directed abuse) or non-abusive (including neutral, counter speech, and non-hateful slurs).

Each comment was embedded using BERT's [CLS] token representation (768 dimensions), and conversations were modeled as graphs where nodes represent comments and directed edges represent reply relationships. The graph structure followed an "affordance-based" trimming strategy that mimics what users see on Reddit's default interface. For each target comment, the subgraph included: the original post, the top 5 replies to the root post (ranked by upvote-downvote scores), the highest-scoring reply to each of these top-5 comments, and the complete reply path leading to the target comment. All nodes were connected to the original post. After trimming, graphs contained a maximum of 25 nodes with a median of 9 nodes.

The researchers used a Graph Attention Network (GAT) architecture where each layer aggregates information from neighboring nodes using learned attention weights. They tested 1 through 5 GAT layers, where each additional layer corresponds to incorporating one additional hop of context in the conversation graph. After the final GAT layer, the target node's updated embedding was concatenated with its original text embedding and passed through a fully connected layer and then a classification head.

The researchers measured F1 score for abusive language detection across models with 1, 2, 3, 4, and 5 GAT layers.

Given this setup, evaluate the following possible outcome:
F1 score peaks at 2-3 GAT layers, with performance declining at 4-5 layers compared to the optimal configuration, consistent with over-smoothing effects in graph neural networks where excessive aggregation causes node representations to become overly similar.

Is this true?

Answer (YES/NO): NO